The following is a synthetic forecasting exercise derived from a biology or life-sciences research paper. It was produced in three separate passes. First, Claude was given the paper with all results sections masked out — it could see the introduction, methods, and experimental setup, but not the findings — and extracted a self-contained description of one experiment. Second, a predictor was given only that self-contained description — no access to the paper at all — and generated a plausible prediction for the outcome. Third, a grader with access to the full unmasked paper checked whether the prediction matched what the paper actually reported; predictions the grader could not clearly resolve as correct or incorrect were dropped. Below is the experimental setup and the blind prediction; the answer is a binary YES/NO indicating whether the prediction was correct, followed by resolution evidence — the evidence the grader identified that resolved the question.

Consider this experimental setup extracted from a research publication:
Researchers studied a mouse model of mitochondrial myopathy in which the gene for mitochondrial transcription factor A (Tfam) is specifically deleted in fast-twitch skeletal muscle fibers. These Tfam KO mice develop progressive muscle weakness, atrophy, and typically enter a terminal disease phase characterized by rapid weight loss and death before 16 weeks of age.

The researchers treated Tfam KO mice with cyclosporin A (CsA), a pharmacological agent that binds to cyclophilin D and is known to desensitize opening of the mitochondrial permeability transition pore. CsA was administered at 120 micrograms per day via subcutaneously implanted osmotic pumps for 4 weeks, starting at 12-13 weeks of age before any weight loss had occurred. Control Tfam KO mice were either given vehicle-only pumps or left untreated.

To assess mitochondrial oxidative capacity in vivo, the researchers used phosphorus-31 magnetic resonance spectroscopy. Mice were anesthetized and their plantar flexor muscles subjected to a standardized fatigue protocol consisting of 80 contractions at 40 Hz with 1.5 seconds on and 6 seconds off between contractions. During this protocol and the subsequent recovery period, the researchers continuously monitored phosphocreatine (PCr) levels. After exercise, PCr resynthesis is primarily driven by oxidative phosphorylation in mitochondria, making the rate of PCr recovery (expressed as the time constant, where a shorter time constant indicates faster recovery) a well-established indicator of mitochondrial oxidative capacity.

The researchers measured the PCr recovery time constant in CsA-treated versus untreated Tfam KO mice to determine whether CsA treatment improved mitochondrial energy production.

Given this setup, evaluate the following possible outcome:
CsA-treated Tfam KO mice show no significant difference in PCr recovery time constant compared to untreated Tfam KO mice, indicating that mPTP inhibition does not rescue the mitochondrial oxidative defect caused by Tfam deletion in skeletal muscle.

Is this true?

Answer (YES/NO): YES